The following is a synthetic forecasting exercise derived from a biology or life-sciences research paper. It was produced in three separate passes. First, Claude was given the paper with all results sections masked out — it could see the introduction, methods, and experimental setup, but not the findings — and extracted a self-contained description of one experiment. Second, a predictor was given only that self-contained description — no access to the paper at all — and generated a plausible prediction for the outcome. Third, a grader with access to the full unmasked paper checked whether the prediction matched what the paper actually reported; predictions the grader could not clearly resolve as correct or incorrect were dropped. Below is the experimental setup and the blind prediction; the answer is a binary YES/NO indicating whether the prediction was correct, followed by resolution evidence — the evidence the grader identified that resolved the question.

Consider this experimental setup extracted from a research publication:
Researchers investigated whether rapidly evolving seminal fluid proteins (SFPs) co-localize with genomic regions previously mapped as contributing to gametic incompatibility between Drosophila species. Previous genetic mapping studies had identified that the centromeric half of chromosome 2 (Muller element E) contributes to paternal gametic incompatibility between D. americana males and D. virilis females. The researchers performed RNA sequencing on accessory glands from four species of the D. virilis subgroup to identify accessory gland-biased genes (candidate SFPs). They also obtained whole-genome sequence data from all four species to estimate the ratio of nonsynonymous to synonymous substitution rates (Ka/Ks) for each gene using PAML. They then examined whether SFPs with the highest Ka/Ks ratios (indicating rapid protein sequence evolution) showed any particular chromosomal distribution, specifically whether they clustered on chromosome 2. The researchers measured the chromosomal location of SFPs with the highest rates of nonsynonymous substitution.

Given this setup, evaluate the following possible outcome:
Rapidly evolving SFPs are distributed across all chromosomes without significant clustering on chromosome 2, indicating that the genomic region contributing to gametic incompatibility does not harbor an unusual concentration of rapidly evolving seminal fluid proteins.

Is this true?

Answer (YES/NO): NO